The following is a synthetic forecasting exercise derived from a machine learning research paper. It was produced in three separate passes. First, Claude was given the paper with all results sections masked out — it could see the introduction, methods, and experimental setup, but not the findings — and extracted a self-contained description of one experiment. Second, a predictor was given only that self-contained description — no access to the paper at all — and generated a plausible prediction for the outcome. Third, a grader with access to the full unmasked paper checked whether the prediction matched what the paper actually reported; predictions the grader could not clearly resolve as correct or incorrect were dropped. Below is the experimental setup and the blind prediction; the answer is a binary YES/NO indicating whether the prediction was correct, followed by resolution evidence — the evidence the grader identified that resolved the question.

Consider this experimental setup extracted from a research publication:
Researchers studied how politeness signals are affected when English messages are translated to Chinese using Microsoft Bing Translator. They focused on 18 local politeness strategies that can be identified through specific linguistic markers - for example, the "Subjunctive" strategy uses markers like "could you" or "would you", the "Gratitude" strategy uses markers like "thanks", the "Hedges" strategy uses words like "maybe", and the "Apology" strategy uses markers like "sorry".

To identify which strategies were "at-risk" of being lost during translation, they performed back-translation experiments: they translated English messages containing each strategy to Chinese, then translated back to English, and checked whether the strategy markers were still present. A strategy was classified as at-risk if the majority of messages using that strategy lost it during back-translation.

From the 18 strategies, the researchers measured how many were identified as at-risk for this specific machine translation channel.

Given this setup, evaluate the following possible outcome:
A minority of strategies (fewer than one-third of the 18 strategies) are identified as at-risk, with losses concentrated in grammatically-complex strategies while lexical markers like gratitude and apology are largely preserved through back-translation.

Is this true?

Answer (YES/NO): NO